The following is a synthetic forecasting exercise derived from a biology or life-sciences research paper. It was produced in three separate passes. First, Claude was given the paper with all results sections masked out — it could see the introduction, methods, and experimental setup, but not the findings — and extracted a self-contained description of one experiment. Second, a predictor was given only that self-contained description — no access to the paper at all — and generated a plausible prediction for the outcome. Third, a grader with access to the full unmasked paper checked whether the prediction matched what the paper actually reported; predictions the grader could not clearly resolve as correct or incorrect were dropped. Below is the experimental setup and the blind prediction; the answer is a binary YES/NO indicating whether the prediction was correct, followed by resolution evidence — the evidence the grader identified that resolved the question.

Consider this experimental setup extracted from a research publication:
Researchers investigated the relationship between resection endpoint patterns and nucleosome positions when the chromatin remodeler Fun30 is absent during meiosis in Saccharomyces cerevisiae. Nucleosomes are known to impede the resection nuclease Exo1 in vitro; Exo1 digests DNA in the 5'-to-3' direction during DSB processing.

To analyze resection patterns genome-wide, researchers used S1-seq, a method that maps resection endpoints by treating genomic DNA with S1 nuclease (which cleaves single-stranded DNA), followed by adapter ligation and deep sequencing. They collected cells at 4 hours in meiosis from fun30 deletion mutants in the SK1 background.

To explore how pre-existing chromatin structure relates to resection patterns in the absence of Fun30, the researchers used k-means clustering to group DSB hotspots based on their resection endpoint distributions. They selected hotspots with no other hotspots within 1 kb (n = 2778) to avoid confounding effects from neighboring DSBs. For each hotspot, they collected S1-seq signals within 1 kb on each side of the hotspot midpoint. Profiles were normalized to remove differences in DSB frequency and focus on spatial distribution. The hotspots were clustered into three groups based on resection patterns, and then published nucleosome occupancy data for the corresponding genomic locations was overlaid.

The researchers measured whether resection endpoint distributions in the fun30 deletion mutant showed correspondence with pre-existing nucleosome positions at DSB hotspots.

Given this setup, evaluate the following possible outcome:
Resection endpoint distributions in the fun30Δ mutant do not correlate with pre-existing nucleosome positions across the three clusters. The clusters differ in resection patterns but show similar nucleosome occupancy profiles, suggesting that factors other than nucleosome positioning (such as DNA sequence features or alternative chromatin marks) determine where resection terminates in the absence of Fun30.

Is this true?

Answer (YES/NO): NO